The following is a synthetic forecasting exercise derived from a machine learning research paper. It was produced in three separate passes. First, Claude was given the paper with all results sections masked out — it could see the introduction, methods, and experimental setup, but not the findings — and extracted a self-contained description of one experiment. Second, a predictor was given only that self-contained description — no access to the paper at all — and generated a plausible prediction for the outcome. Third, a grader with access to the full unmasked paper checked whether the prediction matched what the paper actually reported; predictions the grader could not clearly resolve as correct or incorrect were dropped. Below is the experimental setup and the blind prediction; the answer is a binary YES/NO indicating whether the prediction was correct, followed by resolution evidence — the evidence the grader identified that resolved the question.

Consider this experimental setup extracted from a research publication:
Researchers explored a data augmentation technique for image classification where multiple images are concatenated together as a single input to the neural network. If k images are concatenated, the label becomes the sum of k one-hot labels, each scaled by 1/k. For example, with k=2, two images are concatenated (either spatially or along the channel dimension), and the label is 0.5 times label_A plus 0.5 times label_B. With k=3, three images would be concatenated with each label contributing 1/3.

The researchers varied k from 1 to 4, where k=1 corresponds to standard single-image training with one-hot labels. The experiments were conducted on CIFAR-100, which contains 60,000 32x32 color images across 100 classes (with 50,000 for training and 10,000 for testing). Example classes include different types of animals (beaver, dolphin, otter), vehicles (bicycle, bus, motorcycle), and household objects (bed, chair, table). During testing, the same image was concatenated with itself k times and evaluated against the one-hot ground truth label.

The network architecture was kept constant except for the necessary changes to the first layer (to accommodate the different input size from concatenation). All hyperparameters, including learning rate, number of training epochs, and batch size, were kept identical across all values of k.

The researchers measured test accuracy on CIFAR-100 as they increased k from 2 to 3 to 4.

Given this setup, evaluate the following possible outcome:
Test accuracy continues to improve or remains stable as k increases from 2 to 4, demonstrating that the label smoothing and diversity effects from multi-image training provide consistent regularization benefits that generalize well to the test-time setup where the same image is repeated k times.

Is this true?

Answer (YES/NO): NO